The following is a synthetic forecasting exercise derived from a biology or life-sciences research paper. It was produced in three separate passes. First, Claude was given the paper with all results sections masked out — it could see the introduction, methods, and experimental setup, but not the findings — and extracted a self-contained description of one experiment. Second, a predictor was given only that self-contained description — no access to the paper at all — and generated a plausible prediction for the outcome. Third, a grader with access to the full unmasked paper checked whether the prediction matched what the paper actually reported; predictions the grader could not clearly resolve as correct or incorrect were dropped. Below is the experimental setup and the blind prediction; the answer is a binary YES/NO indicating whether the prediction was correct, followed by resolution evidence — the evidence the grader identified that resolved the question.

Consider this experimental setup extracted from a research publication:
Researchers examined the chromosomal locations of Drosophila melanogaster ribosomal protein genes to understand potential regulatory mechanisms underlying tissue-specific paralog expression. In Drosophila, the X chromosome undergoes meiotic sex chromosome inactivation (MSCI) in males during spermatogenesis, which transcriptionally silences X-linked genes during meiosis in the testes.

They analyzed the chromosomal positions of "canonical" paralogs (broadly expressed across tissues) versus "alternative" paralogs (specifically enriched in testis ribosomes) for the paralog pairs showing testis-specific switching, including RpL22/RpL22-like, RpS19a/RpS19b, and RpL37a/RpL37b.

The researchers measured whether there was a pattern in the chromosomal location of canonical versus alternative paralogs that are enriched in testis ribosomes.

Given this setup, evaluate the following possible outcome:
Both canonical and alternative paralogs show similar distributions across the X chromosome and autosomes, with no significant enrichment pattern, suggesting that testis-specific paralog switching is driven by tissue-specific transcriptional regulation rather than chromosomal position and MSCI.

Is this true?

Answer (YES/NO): NO